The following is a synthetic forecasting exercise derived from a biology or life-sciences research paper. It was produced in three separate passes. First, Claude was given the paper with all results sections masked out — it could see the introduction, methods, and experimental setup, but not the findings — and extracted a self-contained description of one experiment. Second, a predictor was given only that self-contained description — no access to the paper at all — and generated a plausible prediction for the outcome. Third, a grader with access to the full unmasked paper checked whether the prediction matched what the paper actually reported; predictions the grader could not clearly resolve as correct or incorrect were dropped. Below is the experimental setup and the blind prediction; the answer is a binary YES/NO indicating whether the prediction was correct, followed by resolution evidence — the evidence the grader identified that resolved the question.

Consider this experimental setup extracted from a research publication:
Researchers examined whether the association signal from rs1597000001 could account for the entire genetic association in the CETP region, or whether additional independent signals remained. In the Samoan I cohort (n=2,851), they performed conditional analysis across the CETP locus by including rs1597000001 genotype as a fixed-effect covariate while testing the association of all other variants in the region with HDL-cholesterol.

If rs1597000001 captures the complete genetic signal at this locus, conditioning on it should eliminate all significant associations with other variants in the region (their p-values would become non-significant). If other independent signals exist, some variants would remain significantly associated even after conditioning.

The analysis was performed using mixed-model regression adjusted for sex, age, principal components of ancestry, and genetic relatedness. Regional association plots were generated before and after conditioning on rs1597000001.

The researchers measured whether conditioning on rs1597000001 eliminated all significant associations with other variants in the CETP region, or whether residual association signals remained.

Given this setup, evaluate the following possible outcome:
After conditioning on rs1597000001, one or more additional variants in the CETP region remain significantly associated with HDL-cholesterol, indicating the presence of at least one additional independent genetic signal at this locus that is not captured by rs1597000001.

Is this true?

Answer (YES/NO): YES